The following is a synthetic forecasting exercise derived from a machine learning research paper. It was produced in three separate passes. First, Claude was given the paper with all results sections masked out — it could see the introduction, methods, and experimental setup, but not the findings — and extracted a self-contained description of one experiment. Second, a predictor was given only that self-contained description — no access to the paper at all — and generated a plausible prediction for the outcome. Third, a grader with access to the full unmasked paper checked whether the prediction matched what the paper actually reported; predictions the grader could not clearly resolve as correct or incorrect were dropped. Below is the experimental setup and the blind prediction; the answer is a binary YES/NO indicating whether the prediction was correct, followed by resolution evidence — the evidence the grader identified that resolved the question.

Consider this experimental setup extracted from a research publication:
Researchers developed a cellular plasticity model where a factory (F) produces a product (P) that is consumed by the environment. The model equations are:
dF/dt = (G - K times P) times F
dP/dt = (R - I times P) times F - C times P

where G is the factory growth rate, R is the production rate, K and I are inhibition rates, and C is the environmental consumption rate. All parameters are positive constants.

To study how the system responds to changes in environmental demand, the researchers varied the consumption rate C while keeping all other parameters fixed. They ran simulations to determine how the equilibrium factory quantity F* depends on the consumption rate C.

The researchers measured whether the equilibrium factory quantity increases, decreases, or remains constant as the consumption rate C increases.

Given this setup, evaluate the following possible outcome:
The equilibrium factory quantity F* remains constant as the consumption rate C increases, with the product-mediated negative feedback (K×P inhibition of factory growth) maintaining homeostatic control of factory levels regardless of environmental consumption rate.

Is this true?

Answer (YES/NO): NO